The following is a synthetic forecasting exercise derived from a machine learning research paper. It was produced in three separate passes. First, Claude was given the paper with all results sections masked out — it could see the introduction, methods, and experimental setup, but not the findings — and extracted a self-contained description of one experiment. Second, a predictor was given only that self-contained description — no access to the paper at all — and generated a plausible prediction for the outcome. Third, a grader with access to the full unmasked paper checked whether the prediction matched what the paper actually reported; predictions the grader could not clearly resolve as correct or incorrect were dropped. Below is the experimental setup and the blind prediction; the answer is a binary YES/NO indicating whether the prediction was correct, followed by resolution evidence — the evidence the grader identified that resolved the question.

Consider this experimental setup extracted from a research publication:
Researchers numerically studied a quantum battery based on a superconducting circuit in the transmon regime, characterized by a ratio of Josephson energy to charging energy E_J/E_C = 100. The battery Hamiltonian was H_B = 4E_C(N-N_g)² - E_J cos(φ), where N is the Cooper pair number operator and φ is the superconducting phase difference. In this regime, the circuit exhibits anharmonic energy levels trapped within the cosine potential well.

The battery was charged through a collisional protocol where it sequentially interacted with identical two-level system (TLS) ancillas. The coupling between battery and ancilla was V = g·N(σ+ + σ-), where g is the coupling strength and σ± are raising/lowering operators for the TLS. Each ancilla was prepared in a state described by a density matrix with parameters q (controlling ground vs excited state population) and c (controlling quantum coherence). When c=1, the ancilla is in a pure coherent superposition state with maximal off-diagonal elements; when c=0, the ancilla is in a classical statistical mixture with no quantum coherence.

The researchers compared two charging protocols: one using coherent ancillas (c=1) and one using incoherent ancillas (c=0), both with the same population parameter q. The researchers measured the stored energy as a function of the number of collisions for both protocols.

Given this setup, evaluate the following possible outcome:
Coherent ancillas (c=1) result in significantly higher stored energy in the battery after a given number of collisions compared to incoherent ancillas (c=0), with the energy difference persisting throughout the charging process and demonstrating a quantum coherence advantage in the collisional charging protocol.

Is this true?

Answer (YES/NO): NO